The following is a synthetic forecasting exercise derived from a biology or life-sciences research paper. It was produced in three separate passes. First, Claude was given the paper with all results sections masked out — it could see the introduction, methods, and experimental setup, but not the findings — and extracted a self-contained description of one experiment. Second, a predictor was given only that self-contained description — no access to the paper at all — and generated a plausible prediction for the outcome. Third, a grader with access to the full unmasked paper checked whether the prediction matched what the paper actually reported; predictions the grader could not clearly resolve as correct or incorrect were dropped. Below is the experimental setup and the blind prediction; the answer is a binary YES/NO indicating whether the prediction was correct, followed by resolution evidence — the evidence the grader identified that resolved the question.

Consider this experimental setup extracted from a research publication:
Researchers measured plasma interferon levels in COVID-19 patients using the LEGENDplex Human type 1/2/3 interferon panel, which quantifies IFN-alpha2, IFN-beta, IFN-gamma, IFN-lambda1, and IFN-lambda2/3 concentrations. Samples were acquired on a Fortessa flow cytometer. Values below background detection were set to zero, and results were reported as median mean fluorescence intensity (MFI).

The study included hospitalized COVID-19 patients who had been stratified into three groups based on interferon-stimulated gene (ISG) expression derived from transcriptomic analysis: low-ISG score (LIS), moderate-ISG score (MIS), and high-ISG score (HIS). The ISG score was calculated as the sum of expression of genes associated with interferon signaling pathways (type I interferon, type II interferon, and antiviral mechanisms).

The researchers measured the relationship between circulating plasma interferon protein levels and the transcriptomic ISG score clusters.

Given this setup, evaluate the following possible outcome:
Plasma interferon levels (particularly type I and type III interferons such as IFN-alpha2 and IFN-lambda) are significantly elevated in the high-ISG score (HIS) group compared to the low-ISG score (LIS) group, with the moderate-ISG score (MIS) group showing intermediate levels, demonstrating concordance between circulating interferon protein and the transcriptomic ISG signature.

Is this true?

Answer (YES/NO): NO